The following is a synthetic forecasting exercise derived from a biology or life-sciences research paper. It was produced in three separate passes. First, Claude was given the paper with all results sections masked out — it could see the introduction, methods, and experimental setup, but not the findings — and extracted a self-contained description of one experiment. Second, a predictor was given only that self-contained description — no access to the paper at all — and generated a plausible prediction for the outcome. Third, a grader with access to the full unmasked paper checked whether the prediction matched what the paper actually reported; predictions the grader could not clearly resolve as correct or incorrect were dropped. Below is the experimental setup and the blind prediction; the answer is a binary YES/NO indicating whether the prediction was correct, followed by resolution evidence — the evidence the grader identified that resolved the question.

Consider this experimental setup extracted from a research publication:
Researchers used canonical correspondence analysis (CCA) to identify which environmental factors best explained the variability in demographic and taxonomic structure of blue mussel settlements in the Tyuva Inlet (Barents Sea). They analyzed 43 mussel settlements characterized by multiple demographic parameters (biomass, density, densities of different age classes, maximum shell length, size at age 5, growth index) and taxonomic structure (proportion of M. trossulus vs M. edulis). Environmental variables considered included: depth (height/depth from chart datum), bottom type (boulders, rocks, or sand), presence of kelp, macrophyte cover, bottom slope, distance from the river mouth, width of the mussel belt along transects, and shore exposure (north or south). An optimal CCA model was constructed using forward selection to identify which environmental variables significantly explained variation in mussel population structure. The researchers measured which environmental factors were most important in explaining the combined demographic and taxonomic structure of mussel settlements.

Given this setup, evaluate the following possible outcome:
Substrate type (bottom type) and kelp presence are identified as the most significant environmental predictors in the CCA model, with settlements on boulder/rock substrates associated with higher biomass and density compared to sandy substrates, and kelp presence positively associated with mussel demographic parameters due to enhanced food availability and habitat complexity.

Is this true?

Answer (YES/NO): NO